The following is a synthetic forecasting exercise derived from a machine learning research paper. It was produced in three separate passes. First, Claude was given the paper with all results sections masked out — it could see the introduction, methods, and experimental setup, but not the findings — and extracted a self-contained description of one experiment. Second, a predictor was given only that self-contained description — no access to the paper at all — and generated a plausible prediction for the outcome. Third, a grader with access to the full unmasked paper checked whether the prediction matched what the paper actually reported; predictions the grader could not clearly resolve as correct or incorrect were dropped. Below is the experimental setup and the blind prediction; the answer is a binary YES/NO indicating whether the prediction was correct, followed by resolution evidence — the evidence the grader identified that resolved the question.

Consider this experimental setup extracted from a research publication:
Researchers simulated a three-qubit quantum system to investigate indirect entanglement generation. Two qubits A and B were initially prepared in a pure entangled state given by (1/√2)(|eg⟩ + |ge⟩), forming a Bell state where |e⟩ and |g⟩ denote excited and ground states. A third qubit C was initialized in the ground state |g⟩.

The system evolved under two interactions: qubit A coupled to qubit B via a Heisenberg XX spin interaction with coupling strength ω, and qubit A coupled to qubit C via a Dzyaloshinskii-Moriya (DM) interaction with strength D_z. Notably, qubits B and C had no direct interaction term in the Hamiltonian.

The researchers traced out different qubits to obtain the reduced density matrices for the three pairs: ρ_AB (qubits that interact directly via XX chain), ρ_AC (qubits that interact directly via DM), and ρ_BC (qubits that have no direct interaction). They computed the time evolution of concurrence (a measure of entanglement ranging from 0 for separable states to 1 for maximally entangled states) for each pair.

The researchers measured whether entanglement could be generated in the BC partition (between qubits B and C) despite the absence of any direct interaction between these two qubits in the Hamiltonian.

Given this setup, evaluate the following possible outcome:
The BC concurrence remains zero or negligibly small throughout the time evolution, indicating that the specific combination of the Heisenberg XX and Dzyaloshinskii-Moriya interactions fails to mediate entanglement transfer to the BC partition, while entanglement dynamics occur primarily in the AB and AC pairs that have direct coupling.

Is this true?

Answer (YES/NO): NO